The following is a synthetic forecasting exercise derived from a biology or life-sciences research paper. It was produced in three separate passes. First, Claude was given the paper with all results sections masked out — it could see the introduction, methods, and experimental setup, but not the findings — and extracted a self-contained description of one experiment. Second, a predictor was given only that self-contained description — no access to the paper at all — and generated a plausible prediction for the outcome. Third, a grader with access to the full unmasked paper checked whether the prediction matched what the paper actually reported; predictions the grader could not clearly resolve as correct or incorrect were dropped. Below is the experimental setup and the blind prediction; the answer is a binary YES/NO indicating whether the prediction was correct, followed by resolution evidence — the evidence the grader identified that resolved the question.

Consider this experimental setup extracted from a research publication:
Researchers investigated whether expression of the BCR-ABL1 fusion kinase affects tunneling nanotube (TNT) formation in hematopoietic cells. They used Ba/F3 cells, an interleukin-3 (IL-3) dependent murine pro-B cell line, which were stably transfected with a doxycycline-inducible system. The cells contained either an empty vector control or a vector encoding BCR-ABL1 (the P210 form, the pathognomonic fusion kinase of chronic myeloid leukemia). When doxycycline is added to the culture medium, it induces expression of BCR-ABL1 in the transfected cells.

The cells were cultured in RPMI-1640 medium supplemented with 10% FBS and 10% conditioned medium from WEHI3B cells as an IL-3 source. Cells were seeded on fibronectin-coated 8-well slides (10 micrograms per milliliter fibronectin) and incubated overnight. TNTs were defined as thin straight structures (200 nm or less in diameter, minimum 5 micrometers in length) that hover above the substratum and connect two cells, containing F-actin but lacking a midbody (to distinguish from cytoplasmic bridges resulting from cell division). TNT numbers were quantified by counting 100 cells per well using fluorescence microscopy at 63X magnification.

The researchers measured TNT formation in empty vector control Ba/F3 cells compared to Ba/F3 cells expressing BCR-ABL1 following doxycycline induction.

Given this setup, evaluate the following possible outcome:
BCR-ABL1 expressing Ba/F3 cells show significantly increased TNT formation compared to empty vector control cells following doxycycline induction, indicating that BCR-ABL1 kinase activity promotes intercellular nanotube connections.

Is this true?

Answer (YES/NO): NO